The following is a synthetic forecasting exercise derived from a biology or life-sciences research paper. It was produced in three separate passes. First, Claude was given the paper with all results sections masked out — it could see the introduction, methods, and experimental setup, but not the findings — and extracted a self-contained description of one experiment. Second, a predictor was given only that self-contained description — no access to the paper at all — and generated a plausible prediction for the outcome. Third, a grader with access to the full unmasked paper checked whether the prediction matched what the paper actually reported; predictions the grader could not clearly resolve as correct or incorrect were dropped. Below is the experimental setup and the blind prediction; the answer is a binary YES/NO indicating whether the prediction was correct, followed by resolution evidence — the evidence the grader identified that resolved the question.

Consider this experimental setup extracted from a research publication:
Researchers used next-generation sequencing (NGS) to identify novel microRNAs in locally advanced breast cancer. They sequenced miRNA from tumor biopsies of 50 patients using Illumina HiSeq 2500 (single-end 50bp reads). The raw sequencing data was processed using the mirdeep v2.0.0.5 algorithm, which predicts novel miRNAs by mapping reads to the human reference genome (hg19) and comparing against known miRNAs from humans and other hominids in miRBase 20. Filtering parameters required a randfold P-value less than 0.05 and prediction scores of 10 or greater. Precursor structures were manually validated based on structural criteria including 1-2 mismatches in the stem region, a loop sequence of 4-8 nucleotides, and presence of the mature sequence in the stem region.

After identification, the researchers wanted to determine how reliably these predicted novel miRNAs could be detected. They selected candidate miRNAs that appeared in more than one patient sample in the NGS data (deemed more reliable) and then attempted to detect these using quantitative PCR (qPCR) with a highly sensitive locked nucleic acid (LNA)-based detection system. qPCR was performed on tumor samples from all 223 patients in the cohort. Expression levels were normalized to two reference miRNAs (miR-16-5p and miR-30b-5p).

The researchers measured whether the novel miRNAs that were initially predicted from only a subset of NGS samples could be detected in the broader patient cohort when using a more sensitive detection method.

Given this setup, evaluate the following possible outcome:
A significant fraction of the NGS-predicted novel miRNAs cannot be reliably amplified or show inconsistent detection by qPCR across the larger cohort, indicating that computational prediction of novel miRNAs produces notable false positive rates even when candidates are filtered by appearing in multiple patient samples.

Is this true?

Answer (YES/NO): NO